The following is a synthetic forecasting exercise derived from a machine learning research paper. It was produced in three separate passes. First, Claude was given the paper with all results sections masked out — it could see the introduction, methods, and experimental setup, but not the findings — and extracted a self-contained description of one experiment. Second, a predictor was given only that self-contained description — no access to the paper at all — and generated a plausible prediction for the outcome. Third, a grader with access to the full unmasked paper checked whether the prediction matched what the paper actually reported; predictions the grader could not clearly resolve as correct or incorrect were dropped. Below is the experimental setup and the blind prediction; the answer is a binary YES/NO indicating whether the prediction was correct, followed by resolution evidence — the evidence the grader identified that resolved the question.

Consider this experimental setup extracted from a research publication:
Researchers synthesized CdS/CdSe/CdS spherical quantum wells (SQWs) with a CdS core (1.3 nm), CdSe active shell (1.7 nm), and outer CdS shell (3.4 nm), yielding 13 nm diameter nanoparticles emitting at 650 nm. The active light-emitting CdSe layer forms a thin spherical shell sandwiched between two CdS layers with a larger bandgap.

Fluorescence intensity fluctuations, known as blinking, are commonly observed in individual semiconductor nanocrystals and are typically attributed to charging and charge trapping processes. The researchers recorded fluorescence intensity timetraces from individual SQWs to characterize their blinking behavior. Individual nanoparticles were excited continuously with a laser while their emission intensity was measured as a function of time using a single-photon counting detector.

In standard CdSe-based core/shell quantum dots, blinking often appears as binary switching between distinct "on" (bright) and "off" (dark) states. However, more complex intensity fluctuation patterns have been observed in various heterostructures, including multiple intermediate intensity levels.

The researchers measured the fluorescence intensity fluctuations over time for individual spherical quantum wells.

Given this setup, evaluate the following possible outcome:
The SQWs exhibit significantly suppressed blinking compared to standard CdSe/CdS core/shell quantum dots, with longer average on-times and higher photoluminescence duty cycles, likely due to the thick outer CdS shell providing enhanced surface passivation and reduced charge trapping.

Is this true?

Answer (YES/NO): YES